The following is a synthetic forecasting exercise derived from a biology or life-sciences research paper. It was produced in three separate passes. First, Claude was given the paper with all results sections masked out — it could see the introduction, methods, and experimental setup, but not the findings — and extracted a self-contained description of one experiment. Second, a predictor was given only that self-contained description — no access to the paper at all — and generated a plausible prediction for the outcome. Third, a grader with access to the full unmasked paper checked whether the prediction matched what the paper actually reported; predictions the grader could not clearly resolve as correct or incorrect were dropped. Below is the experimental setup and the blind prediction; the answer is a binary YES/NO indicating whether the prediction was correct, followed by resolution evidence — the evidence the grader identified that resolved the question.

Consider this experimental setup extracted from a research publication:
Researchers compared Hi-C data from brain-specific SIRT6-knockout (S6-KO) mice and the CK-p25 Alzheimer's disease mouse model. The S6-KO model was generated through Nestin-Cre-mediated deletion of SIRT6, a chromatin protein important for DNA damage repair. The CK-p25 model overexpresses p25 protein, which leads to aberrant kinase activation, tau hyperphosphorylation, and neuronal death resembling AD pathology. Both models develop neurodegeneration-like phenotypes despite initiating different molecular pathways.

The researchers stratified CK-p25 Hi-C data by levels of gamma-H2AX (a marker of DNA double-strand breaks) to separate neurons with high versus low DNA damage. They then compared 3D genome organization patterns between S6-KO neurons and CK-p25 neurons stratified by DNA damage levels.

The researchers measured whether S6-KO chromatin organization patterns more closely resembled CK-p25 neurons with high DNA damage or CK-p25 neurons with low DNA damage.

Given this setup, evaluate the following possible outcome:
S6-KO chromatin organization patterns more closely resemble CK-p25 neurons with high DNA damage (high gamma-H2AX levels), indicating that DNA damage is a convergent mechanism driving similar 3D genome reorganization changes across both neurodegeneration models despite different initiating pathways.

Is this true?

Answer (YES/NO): YES